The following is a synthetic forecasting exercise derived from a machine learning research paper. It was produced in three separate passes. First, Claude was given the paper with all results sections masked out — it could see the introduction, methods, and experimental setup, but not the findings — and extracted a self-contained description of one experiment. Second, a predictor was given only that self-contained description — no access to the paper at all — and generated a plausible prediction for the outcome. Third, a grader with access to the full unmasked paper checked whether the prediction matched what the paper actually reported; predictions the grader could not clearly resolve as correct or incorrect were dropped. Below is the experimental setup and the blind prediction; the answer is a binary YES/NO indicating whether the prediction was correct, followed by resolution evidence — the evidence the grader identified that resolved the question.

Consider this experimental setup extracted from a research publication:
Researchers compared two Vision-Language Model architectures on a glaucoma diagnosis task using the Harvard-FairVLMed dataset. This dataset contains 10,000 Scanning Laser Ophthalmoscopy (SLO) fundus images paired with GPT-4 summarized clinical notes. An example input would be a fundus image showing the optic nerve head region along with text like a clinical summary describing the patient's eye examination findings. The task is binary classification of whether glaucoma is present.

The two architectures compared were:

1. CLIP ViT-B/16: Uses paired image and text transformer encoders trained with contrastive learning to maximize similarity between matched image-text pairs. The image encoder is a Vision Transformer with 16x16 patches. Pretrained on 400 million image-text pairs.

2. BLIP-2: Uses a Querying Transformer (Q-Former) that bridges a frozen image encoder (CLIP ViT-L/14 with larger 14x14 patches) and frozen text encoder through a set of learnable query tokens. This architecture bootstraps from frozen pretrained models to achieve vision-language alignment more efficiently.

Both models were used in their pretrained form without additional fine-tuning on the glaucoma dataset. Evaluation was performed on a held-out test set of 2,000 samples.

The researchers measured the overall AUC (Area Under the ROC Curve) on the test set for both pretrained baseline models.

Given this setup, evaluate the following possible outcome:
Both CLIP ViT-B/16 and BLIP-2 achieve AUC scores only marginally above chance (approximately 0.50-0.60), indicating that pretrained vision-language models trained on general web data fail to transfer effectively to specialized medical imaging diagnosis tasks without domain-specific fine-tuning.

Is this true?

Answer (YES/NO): NO